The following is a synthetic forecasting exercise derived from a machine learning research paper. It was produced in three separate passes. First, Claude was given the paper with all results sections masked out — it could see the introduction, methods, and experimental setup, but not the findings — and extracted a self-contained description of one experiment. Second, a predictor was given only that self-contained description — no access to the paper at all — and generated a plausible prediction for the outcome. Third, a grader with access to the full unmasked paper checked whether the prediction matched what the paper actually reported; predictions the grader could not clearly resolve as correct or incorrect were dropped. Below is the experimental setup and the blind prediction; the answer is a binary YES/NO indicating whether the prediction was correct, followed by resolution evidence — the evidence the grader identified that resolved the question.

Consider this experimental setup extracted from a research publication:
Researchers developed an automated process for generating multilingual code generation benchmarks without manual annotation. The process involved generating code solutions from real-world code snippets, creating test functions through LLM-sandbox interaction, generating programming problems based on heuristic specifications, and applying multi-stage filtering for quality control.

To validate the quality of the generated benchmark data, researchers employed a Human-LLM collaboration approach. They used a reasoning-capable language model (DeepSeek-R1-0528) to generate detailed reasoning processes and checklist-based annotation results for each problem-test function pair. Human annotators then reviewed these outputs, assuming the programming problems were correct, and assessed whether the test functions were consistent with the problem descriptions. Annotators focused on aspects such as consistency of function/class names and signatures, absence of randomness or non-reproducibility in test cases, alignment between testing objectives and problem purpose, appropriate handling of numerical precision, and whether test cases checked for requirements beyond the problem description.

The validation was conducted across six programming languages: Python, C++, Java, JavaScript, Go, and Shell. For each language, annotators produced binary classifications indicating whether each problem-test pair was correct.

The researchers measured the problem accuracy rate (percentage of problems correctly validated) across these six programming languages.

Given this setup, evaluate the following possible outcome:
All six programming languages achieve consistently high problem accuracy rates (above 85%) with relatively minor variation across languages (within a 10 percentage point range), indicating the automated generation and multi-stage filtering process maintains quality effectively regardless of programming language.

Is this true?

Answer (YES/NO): NO